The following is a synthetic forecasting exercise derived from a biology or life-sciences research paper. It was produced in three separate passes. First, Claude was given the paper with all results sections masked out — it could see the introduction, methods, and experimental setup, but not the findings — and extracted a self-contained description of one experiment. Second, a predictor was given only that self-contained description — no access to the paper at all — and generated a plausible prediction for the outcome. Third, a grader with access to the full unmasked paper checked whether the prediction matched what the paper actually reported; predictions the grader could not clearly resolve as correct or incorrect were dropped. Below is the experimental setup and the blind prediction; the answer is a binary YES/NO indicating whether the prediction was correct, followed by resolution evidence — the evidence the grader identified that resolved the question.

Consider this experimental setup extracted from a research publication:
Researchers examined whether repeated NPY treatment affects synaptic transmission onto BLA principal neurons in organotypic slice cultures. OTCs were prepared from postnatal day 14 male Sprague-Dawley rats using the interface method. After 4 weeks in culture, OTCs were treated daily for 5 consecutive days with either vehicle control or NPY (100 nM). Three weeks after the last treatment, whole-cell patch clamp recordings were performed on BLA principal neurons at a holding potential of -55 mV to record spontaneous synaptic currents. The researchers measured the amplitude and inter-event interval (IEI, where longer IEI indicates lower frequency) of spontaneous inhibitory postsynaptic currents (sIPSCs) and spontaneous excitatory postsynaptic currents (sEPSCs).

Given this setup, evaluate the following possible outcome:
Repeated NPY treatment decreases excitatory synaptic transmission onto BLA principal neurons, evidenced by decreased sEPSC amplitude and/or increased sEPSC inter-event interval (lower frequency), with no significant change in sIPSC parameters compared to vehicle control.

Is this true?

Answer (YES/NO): NO